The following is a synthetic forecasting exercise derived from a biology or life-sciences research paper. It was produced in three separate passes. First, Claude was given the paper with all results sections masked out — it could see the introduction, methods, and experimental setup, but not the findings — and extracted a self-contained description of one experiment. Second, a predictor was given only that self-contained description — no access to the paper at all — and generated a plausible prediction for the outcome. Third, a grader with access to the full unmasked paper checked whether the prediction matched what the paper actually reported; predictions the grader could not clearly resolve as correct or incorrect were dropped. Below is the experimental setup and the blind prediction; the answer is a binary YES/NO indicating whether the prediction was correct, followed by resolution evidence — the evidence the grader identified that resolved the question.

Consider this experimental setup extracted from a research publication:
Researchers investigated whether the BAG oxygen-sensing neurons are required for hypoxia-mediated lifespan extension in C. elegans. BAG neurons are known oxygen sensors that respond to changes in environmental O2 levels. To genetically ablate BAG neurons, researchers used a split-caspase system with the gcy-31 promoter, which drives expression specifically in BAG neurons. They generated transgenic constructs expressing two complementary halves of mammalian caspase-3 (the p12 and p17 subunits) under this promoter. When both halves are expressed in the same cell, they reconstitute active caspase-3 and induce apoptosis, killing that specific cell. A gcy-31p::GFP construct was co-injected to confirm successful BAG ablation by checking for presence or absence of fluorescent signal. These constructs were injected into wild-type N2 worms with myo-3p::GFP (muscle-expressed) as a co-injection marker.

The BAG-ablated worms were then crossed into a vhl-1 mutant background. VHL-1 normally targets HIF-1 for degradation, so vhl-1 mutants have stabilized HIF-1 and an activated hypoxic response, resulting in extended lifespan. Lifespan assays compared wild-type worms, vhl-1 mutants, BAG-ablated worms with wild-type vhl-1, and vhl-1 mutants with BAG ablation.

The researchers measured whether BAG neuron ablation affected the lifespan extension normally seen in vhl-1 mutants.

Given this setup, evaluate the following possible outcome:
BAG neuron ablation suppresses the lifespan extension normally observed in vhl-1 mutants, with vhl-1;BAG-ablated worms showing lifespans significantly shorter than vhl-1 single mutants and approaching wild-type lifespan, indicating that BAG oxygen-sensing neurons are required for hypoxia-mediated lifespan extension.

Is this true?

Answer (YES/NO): YES